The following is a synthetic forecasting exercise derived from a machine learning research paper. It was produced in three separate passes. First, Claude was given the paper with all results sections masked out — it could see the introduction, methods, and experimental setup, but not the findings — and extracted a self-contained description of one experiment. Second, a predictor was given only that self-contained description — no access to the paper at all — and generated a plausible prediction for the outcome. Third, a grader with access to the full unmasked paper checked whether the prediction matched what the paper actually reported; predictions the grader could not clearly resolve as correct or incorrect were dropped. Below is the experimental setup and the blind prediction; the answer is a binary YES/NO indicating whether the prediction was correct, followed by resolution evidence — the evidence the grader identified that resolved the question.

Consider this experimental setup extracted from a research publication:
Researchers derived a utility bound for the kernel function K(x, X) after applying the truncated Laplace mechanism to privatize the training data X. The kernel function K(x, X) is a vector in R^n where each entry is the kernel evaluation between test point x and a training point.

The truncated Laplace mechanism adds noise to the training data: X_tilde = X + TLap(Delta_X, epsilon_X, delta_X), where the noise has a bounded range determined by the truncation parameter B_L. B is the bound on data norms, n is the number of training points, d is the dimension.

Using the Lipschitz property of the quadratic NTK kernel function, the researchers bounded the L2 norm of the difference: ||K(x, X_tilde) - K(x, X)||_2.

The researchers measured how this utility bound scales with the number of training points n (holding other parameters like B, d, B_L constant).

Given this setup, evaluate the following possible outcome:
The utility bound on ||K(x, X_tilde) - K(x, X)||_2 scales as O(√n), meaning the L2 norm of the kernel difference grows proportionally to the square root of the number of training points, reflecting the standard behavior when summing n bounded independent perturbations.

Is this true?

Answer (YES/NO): YES